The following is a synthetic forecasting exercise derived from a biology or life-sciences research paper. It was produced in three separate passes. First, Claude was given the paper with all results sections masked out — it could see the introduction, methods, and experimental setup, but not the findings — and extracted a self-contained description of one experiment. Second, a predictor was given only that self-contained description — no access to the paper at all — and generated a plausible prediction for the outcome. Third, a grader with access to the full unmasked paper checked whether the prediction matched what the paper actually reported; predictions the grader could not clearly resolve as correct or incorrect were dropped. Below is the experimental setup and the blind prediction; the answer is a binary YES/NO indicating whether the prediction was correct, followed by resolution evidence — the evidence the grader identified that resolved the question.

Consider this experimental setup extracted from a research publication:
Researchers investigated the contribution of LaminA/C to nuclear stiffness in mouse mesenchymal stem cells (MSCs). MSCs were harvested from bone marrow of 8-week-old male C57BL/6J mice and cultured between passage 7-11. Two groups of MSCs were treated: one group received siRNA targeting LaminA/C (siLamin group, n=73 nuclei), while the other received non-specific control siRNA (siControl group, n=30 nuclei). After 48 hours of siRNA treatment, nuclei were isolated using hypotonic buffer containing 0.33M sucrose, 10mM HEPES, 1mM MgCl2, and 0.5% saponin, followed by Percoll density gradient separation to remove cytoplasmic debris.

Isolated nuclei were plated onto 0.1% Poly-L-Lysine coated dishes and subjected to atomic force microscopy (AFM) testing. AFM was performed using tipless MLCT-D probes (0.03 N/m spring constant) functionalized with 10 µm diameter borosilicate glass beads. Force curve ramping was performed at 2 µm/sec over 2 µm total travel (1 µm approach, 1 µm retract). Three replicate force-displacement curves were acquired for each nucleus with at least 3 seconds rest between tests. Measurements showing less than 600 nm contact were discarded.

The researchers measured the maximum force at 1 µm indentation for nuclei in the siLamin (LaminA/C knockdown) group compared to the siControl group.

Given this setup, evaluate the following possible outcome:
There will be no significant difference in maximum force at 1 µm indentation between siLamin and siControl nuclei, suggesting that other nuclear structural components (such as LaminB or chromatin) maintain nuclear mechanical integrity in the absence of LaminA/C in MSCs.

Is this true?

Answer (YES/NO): NO